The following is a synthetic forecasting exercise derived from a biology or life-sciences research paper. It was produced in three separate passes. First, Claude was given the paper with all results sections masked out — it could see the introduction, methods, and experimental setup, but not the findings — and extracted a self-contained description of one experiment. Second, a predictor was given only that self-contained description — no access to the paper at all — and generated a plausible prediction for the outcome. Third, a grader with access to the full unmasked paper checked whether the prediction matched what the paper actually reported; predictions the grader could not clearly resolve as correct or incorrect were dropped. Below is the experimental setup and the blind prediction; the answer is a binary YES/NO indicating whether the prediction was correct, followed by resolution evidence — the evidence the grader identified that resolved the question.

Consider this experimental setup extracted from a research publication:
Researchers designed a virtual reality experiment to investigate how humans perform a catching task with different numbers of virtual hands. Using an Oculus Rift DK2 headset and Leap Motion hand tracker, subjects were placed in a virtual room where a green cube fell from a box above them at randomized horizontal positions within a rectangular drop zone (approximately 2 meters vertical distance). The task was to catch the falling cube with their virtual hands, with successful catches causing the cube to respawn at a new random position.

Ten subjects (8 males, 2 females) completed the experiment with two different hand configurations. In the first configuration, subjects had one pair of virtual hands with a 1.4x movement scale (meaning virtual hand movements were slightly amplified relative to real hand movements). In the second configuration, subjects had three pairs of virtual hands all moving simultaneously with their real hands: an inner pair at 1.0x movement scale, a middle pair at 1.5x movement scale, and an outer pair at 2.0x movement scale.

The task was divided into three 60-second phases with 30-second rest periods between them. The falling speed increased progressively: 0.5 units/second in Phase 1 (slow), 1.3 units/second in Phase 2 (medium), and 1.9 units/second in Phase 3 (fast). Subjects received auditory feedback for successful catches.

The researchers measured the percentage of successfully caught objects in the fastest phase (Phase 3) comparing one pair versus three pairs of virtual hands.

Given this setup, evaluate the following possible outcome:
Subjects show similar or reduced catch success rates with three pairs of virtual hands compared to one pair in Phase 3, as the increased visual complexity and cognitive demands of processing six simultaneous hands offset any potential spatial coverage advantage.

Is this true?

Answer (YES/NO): NO